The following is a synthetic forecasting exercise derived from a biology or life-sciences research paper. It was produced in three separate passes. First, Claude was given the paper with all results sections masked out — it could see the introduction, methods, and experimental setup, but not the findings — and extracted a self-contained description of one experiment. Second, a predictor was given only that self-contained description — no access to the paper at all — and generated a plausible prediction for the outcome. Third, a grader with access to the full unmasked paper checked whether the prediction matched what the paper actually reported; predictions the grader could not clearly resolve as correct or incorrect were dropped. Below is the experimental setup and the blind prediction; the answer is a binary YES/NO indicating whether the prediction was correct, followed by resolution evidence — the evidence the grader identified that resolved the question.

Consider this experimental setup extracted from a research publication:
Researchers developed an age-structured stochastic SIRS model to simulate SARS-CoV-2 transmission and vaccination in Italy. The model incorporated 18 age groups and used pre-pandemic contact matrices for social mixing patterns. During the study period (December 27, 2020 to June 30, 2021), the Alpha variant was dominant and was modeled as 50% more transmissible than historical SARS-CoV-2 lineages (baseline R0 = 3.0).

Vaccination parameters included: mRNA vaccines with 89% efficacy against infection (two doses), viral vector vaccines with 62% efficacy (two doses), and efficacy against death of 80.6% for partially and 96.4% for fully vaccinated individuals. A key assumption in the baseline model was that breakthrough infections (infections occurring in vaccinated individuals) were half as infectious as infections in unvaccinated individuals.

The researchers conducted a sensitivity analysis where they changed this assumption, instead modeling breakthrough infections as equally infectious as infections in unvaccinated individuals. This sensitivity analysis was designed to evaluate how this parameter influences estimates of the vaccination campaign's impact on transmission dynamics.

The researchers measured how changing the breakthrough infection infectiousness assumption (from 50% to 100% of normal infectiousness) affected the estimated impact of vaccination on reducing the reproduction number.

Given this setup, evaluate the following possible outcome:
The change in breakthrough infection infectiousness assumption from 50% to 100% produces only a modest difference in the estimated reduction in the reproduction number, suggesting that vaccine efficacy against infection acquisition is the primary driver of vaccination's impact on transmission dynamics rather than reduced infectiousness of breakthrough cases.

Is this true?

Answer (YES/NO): NO